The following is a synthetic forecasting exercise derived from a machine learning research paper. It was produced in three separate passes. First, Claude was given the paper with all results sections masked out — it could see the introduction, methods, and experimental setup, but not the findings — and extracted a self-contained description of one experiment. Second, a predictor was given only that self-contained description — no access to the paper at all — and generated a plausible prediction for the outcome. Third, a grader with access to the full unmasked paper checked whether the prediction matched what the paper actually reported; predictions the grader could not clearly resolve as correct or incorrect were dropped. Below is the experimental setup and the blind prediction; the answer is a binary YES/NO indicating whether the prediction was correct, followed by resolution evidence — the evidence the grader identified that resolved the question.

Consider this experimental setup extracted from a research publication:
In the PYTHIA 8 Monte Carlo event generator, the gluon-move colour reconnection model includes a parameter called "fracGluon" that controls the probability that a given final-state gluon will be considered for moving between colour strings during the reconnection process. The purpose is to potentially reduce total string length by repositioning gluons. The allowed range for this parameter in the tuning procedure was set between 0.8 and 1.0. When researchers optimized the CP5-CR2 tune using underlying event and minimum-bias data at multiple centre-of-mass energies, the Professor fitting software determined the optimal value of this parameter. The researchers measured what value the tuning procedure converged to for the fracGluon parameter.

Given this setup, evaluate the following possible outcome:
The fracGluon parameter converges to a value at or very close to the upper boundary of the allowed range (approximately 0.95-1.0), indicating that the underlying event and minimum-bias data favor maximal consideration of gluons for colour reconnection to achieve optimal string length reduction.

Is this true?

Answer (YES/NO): YES